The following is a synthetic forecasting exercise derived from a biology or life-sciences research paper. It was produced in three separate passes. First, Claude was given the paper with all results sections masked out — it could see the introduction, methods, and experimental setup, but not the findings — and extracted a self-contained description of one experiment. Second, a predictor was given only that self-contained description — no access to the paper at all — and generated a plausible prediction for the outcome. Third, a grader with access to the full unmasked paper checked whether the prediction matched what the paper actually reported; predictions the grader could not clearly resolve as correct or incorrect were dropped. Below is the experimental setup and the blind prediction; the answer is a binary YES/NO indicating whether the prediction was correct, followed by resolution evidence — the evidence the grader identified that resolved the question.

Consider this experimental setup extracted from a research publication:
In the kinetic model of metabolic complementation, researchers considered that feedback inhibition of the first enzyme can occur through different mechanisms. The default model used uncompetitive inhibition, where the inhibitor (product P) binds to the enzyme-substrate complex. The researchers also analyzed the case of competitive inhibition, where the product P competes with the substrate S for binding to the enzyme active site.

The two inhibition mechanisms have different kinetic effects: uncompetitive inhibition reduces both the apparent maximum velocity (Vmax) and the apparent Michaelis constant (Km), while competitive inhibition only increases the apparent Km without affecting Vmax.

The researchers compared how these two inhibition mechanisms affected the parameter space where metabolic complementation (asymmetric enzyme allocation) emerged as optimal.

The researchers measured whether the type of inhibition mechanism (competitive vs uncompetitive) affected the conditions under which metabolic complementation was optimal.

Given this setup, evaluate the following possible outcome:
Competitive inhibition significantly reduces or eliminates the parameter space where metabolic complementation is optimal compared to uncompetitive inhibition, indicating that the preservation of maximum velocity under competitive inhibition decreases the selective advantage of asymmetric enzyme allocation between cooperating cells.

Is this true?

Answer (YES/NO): NO